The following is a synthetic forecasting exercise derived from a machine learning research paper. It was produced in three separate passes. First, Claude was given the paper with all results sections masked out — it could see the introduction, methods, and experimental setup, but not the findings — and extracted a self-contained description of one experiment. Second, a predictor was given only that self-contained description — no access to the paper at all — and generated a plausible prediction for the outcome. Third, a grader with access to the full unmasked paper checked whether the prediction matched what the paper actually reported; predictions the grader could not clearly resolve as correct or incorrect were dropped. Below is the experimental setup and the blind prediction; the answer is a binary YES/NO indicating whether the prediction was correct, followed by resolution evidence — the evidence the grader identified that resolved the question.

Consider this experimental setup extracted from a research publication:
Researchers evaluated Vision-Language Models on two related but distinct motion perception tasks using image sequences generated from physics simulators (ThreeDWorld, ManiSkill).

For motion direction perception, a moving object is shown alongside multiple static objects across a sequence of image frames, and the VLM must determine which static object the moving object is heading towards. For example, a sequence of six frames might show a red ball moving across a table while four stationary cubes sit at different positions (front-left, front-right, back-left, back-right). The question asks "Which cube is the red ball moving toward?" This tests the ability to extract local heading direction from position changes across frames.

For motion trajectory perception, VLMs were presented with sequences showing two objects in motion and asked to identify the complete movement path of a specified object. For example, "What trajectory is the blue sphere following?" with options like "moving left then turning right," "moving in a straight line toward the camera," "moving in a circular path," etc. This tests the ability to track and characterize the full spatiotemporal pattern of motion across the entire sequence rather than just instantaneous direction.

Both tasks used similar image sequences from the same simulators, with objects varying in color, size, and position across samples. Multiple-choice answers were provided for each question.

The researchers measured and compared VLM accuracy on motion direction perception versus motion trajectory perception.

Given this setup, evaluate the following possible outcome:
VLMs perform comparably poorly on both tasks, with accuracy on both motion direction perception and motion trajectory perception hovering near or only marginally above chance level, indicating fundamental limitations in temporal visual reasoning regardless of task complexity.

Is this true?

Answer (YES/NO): NO